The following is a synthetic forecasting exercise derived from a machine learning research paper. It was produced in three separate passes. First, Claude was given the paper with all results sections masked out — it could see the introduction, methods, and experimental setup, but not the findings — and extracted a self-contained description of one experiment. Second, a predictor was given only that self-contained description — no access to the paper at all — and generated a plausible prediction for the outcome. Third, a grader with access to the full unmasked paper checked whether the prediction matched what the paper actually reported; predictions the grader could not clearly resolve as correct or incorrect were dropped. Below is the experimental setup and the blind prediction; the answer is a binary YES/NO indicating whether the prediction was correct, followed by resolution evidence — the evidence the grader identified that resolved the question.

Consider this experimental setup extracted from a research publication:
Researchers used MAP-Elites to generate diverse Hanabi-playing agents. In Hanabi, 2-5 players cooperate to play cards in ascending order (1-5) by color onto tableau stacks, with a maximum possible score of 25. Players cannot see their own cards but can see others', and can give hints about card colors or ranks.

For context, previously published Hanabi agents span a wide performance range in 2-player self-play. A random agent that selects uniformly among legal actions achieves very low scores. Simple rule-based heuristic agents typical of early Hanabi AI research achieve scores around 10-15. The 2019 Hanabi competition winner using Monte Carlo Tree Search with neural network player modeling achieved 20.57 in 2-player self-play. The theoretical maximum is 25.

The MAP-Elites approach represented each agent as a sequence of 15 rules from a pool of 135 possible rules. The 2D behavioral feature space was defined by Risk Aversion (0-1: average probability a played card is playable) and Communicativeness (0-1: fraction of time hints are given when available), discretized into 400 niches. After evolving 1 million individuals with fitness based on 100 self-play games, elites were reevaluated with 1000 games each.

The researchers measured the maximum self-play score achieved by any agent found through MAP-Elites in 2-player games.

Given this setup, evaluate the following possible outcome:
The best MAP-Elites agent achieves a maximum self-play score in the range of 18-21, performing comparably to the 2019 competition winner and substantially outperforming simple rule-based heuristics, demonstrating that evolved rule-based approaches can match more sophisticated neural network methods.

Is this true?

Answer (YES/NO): YES